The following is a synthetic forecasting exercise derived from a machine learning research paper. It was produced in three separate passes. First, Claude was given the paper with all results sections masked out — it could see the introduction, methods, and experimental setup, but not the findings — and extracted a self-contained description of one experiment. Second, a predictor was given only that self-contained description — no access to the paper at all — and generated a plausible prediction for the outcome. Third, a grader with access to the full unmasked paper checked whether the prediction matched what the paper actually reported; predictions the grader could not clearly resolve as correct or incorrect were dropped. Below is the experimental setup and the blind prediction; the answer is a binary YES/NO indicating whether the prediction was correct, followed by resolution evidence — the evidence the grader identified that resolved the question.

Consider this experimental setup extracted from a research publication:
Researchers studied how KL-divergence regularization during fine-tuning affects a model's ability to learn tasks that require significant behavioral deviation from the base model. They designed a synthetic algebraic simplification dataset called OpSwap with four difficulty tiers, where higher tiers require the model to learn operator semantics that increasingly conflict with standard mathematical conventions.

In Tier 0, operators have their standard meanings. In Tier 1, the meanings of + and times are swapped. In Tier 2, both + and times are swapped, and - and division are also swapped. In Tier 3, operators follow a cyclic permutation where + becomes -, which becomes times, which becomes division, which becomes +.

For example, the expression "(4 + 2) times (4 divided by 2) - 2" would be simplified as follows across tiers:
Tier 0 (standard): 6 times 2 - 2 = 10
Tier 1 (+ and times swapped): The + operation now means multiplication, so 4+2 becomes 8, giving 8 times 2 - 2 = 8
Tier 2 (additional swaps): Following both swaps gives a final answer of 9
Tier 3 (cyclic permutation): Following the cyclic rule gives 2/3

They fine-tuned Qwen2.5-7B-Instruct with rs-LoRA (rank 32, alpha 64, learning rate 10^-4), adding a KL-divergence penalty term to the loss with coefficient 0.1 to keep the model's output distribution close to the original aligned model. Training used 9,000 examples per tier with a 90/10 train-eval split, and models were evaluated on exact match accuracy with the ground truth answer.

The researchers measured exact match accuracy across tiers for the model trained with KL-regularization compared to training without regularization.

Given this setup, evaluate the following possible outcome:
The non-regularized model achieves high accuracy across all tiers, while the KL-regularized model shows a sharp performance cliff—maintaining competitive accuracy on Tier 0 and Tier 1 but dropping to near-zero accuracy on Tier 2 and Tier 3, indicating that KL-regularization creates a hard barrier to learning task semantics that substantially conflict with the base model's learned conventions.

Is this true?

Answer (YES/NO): NO